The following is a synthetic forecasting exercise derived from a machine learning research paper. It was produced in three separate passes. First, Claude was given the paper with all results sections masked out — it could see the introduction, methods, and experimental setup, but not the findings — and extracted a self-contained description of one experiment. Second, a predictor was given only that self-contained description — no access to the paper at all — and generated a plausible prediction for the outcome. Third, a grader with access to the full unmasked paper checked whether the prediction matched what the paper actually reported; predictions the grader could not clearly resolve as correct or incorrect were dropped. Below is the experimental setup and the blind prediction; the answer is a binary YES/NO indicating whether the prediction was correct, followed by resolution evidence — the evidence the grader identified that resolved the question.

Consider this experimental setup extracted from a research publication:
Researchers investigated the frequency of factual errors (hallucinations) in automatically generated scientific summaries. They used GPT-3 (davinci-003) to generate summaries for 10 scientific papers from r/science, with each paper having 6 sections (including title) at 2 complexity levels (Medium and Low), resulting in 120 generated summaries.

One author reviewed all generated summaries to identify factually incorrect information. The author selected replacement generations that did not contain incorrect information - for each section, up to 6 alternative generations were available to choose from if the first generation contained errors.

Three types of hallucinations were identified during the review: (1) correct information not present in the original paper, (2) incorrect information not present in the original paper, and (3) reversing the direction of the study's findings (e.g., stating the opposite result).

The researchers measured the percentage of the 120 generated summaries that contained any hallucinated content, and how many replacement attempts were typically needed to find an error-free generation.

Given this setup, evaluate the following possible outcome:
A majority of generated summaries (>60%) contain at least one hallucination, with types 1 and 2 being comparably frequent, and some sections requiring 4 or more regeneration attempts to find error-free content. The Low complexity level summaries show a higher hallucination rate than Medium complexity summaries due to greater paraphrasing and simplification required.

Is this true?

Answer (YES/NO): NO